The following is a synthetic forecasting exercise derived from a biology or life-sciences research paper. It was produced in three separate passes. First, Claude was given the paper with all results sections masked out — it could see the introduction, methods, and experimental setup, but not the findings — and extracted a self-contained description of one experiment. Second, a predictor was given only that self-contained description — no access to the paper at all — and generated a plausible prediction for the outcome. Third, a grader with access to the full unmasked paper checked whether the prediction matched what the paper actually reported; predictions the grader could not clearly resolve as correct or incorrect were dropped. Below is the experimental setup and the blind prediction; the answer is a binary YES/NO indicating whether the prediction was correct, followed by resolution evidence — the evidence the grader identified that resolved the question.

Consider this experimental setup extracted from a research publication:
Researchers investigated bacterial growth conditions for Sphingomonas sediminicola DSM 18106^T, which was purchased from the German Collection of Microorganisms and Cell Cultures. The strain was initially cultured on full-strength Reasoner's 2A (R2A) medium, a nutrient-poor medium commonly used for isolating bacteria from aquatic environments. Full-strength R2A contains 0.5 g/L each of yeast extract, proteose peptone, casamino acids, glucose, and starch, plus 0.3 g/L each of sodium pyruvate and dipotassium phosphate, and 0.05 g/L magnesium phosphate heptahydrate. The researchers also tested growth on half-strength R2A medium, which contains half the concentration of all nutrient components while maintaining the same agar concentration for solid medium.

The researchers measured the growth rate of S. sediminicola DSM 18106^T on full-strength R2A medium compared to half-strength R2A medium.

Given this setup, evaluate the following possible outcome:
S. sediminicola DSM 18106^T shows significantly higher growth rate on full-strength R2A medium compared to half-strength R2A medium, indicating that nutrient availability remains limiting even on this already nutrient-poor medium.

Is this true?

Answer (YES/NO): NO